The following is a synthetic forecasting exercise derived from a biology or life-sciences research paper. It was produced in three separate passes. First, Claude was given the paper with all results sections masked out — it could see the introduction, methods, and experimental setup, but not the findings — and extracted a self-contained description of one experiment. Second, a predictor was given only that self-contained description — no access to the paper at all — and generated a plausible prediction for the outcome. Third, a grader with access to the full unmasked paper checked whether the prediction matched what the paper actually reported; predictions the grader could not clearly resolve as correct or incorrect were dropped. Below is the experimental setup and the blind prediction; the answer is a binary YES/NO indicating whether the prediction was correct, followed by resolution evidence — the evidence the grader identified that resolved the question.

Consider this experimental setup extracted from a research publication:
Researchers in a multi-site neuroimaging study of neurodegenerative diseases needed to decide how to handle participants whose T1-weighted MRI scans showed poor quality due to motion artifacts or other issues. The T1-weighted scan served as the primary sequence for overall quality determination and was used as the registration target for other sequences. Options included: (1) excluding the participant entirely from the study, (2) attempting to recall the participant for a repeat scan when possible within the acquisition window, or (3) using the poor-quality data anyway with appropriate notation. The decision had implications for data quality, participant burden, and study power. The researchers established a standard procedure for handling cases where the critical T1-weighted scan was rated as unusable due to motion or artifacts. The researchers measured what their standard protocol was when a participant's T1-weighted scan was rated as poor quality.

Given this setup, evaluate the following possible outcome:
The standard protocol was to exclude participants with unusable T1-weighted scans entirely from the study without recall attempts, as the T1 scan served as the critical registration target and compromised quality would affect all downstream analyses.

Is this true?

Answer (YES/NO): NO